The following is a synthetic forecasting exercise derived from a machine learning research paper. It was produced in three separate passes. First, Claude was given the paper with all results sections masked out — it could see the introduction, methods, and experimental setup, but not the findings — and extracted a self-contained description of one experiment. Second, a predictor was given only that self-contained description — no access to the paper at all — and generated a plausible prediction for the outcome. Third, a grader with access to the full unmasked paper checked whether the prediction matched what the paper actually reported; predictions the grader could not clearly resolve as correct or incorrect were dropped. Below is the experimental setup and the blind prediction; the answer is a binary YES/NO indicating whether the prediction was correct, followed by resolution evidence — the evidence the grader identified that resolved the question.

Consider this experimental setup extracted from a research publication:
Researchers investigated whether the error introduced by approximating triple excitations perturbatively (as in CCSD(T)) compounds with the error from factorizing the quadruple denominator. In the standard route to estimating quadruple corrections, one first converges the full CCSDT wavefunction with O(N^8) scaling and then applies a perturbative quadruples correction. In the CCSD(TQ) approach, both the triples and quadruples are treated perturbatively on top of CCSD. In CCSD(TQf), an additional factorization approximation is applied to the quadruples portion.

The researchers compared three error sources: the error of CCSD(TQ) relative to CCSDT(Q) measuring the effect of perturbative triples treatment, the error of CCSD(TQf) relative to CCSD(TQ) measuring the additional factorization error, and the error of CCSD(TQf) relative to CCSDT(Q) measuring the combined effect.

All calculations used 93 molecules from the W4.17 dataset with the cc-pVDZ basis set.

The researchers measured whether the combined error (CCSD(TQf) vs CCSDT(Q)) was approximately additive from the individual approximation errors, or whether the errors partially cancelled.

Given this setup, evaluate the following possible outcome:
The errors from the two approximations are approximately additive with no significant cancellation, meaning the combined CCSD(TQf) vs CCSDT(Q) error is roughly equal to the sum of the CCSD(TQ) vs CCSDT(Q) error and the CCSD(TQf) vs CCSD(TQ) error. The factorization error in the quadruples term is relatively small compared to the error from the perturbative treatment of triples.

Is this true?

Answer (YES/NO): YES